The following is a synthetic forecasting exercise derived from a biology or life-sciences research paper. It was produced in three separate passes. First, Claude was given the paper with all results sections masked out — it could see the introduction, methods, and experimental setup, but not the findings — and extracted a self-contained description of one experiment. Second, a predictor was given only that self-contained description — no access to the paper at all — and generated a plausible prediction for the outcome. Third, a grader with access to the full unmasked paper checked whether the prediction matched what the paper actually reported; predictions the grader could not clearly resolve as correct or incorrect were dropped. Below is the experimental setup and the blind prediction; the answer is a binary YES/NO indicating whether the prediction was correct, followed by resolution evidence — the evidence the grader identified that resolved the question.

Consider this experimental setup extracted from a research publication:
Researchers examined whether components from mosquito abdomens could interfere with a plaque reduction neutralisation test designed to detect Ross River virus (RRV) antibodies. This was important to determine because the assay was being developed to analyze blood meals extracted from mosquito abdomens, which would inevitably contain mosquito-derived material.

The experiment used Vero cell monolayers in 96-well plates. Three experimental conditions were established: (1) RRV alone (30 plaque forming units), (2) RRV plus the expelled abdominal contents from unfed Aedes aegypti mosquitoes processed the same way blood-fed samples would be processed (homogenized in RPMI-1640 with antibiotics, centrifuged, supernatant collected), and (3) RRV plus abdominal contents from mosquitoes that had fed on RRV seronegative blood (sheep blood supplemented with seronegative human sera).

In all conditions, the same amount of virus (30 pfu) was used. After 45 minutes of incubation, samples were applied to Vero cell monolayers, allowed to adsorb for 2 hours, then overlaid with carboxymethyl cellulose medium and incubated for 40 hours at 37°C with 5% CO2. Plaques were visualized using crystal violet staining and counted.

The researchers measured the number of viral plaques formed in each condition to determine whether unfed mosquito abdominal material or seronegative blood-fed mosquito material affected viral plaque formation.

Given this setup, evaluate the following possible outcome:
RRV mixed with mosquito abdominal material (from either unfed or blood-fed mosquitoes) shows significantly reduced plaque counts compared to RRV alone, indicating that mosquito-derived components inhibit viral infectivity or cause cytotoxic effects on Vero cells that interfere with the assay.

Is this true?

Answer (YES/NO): NO